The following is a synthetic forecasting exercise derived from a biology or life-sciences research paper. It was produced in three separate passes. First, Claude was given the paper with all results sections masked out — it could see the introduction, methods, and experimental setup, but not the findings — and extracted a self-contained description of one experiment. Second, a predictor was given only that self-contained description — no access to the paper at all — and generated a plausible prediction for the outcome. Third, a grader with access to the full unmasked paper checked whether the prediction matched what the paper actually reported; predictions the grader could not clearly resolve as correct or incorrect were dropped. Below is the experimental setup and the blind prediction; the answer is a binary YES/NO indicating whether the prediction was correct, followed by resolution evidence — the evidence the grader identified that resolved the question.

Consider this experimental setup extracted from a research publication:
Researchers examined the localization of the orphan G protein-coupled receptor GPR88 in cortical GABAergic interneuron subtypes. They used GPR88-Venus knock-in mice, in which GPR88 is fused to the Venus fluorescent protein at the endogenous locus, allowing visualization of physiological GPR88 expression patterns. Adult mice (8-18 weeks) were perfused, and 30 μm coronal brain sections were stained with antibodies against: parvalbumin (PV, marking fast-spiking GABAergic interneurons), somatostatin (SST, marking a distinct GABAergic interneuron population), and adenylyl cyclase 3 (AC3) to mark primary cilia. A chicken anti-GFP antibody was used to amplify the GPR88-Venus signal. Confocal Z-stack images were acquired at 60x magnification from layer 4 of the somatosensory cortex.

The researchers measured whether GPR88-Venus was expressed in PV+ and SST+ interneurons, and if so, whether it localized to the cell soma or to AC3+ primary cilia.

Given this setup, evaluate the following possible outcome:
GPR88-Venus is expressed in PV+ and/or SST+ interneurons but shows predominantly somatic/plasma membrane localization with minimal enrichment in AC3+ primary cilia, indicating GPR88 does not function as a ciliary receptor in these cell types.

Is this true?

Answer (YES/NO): NO